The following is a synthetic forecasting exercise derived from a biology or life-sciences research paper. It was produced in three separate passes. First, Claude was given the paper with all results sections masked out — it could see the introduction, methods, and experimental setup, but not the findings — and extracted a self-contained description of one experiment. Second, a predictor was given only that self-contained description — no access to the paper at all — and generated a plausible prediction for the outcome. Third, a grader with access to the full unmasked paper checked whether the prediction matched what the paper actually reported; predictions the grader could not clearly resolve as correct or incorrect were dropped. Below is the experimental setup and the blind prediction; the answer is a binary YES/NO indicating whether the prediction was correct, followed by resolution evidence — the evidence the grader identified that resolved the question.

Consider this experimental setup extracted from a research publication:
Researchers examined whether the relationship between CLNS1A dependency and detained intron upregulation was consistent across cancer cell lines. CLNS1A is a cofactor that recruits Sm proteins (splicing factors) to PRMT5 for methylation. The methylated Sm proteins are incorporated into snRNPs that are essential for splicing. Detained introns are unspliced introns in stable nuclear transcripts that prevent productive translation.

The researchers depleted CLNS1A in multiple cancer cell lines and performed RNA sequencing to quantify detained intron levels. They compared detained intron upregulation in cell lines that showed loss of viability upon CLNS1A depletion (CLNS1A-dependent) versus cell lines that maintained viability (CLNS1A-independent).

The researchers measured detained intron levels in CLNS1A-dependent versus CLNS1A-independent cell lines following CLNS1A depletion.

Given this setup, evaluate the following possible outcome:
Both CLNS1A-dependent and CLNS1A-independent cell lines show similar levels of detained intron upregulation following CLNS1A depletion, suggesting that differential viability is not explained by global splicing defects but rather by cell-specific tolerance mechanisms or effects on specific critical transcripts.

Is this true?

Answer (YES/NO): NO